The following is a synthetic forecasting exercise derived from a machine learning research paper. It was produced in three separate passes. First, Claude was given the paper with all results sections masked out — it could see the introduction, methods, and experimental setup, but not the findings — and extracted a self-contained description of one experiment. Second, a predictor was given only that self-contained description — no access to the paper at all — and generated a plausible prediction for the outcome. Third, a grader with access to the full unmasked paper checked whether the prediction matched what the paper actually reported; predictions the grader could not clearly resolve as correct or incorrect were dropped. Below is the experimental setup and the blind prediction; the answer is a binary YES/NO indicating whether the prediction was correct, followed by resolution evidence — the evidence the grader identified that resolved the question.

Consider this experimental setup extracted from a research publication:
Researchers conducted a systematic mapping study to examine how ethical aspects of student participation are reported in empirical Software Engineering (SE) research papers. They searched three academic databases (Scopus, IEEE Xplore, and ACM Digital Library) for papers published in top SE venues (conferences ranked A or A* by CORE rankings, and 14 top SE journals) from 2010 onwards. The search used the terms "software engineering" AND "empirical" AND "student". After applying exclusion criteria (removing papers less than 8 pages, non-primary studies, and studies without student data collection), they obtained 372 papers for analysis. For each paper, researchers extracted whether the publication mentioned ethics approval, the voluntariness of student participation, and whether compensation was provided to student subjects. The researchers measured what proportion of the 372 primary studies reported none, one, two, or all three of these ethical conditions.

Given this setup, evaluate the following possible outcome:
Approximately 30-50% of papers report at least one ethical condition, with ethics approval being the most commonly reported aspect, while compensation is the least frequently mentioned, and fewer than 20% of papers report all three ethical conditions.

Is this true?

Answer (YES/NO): NO